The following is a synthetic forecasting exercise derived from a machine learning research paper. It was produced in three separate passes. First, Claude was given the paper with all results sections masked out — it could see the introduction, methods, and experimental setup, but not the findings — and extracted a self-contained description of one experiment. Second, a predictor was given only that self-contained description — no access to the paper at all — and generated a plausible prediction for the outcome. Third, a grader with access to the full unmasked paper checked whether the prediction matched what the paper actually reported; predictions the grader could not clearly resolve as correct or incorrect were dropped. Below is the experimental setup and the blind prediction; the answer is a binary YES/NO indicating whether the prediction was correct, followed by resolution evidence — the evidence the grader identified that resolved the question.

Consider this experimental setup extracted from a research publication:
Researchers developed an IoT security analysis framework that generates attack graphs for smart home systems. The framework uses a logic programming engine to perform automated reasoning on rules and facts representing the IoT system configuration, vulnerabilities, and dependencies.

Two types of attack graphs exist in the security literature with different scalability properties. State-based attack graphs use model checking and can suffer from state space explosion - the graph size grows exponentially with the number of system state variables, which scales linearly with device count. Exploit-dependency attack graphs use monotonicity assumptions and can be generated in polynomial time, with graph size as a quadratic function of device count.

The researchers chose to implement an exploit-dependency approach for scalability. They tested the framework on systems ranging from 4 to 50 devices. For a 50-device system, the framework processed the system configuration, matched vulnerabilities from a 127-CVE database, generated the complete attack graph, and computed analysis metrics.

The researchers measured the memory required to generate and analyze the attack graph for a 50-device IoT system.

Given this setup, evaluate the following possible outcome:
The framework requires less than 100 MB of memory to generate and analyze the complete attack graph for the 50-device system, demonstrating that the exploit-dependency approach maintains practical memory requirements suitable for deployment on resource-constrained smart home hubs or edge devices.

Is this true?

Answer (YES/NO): NO